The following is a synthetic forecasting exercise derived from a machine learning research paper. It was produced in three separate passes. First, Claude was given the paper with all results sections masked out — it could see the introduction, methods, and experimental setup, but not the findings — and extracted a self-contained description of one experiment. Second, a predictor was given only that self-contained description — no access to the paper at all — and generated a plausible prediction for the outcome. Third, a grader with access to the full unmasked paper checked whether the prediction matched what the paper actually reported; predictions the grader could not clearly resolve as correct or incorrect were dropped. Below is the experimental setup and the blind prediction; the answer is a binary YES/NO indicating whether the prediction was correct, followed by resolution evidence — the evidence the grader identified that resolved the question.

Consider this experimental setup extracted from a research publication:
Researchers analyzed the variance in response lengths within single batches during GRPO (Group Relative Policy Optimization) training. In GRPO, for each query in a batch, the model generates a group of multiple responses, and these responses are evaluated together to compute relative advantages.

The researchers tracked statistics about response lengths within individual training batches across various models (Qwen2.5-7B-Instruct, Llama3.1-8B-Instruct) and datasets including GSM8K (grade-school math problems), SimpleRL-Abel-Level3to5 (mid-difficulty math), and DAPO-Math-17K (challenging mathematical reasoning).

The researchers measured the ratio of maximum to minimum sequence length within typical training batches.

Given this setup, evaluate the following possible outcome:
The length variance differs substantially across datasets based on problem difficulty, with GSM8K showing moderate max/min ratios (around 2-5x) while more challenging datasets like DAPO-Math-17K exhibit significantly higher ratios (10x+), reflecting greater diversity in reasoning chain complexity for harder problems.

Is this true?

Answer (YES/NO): NO